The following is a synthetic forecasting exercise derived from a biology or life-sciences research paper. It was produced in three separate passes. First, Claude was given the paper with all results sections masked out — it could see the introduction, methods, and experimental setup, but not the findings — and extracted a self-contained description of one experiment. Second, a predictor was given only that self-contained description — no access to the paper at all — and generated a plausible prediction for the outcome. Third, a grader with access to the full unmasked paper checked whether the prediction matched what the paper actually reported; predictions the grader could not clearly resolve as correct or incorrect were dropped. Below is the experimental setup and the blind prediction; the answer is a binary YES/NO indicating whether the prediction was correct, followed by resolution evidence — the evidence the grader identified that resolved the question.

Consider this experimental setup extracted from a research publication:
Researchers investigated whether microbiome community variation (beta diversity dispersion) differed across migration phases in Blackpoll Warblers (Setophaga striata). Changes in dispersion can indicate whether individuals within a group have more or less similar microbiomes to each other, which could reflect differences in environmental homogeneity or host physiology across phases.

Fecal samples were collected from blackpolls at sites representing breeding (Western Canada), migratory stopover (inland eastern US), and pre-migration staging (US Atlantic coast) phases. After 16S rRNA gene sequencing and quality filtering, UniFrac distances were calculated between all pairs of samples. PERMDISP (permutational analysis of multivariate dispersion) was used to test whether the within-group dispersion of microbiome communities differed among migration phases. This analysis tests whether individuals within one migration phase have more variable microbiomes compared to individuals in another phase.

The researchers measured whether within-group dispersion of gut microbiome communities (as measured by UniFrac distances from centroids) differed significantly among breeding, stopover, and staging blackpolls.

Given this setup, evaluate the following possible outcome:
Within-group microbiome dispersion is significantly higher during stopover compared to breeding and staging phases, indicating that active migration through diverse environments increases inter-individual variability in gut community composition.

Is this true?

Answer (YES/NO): NO